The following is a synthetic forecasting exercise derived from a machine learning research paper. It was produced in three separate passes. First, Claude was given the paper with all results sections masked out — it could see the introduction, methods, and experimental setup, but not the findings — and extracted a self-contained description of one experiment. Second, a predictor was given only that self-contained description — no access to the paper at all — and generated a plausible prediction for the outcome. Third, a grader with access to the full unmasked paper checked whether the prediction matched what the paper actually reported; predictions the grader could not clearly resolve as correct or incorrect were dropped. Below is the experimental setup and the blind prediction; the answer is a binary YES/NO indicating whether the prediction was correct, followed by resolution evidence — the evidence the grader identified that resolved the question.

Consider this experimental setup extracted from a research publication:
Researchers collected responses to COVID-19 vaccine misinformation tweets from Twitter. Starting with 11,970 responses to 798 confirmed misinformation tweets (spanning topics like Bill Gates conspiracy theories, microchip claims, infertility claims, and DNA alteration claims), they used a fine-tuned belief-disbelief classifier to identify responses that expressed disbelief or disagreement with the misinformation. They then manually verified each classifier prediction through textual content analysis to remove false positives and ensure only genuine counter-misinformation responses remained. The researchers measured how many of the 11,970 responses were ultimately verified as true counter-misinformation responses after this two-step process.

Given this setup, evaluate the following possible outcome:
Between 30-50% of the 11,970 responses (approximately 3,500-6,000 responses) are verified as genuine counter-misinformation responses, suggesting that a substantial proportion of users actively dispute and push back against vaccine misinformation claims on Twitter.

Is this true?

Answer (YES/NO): NO